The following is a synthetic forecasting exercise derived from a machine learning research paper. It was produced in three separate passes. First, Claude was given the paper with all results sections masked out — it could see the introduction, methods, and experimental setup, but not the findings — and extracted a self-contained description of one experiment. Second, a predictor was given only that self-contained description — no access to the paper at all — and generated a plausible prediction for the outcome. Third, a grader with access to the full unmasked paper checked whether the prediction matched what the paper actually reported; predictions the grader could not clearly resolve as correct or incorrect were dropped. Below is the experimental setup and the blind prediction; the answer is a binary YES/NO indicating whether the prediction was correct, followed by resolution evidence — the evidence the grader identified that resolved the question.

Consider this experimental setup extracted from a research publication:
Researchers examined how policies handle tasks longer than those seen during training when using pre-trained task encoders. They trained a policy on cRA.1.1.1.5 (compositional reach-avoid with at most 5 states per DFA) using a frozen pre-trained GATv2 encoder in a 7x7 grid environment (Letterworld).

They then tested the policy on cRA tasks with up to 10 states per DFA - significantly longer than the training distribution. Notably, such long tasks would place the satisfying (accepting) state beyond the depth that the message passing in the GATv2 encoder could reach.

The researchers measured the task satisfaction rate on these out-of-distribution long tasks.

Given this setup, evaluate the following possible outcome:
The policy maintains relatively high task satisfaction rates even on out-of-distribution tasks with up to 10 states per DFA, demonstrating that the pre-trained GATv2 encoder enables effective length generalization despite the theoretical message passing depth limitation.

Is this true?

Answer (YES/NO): YES